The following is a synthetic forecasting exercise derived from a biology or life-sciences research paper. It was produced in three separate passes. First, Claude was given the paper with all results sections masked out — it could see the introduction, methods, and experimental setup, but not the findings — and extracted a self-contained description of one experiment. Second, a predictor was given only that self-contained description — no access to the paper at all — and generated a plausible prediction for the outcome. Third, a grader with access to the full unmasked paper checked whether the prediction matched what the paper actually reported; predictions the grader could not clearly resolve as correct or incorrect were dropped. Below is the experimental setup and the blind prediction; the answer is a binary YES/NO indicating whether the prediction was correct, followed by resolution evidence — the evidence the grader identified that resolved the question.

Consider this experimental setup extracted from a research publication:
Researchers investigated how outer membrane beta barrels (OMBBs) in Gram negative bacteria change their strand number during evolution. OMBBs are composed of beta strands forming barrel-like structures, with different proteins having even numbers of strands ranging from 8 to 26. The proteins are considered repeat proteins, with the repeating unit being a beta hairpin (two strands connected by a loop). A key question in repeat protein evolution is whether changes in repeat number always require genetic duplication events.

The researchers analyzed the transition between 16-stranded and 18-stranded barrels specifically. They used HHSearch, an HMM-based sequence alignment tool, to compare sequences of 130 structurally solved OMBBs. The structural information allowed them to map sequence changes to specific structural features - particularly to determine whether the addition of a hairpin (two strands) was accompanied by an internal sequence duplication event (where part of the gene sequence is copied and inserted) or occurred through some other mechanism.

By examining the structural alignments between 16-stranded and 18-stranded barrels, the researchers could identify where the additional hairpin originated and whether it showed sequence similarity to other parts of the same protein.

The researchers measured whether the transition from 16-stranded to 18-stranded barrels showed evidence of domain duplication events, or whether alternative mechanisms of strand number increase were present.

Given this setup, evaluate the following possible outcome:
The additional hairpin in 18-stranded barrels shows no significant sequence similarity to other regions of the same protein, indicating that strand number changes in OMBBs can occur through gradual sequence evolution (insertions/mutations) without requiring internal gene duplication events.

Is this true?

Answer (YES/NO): NO